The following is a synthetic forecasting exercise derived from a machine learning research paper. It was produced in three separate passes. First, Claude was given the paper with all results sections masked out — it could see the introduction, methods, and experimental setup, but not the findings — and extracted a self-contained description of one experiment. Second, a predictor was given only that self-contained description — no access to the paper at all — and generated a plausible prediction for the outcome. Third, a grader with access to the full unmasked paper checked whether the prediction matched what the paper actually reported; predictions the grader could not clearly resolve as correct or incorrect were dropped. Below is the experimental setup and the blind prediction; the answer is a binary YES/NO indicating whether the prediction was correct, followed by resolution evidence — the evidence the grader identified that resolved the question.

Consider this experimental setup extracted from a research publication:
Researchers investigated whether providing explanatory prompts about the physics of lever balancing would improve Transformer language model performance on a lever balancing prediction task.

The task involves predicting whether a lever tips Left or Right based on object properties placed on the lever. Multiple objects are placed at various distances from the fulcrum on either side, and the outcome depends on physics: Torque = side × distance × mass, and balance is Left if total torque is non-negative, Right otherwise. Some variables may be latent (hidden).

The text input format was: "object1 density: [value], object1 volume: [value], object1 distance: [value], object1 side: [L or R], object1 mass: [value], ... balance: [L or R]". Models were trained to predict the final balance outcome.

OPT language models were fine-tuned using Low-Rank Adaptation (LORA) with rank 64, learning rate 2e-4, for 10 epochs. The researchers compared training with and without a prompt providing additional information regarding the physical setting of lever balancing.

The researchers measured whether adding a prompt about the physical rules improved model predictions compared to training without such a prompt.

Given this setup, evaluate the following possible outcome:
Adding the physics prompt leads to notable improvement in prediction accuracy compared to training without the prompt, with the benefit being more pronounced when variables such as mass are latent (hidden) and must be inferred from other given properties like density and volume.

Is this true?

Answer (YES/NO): NO